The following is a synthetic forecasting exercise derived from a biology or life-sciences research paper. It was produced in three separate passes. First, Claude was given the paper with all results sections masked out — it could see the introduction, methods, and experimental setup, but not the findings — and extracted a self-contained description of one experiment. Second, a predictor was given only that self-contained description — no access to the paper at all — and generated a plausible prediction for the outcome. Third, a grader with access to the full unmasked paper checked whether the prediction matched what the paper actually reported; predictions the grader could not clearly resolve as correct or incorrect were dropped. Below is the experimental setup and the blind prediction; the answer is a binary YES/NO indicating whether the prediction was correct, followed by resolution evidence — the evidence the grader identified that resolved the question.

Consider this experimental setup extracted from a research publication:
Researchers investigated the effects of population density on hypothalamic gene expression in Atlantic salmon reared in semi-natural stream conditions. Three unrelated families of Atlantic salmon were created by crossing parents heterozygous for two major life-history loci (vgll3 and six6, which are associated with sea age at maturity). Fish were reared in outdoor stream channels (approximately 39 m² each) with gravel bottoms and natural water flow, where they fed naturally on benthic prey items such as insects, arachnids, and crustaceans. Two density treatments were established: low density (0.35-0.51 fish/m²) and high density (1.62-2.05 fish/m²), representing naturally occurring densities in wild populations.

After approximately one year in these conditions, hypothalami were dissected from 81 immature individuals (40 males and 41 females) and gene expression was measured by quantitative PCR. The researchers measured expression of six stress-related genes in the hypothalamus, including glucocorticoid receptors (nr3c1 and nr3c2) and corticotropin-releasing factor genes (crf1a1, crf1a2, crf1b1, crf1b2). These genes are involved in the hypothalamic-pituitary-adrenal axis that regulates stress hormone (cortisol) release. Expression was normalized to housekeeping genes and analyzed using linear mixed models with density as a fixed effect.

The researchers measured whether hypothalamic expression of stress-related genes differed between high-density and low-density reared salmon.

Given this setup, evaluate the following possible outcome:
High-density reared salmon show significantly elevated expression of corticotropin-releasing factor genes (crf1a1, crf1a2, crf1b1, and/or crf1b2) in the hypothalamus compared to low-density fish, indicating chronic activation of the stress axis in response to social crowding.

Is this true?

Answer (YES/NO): YES